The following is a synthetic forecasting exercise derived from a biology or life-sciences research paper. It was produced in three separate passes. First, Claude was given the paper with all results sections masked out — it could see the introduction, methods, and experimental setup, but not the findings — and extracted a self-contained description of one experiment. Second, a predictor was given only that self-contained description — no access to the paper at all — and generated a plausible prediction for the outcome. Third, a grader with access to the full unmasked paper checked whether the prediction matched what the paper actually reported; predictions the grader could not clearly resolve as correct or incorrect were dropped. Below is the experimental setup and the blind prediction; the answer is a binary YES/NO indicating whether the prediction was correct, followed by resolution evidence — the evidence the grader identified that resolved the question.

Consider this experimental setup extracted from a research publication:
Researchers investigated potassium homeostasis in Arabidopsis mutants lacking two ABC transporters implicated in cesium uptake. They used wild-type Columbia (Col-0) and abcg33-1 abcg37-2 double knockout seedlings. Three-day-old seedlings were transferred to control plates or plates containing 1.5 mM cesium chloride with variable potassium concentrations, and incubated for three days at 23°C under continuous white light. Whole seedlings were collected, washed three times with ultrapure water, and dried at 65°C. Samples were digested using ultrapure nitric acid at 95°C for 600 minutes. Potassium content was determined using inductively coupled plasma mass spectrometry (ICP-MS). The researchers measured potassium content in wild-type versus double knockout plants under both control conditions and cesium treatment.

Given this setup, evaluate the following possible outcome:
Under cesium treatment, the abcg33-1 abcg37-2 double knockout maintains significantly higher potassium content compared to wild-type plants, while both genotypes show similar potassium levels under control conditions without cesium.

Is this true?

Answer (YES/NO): NO